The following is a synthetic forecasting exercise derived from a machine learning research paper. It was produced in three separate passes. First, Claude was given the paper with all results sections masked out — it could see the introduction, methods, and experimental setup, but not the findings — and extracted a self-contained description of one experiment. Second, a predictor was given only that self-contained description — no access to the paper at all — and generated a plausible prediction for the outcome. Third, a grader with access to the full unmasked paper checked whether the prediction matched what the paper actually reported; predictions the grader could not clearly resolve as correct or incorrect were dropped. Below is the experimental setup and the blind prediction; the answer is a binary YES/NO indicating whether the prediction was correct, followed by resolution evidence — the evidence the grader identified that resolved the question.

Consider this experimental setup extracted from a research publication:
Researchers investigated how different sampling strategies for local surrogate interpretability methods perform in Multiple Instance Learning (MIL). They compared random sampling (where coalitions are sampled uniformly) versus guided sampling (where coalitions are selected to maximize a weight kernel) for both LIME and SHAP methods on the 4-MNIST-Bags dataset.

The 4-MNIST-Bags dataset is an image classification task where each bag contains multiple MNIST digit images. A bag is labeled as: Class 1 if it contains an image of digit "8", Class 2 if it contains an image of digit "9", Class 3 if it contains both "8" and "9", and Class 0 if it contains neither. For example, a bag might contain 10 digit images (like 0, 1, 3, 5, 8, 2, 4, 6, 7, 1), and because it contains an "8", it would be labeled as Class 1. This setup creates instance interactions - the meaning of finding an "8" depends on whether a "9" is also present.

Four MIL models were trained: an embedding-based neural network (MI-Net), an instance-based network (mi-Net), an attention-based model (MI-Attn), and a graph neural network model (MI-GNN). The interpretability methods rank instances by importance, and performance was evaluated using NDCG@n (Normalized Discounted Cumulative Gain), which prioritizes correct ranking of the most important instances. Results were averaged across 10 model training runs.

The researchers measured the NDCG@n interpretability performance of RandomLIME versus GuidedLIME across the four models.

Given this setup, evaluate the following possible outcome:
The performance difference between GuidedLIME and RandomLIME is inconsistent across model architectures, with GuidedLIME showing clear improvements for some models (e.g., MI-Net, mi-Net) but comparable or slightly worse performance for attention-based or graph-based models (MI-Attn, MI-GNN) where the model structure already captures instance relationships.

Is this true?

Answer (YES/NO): NO